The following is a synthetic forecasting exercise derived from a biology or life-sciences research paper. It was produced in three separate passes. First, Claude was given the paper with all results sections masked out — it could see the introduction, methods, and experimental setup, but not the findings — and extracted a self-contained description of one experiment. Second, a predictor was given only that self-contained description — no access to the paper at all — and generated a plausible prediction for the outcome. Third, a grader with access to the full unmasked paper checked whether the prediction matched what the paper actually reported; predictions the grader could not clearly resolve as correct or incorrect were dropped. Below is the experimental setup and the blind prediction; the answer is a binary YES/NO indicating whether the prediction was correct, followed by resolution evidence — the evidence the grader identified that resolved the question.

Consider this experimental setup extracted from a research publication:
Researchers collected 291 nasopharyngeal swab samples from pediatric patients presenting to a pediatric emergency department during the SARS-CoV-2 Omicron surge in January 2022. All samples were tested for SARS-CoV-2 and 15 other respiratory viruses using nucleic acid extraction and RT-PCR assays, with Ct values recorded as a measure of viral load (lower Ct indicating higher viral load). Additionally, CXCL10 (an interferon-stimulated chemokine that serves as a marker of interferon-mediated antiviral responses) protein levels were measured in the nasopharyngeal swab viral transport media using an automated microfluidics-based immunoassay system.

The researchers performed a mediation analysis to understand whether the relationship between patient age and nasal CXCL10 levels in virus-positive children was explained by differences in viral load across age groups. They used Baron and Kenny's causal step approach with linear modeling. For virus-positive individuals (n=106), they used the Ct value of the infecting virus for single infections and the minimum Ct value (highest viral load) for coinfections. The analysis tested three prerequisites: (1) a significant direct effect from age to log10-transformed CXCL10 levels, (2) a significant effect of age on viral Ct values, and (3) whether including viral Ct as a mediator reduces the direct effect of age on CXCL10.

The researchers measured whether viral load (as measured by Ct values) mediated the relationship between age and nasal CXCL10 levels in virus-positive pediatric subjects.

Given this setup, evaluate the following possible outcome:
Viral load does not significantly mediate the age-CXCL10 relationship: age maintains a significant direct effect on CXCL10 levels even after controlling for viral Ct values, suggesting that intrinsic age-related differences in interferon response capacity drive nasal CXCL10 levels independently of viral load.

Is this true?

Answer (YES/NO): NO